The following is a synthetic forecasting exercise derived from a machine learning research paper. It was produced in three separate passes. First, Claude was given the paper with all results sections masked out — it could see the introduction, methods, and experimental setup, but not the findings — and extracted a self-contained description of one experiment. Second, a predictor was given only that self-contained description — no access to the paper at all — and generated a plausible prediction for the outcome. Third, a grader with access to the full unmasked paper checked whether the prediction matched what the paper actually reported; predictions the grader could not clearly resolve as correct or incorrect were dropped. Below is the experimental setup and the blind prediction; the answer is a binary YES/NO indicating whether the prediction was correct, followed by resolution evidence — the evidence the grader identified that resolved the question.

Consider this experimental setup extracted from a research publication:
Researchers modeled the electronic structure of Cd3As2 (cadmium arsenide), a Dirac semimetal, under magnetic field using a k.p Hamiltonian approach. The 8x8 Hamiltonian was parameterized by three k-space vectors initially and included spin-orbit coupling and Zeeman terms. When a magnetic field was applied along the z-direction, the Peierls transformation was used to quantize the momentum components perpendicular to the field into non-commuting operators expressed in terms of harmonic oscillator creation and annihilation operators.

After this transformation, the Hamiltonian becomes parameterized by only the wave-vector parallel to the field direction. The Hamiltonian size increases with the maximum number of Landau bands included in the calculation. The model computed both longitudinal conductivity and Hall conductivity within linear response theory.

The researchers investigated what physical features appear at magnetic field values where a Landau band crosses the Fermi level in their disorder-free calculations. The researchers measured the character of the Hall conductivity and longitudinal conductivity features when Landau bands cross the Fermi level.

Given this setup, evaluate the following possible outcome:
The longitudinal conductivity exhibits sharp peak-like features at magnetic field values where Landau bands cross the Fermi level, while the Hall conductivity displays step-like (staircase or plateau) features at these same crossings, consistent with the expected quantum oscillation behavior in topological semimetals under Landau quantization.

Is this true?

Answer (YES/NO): YES